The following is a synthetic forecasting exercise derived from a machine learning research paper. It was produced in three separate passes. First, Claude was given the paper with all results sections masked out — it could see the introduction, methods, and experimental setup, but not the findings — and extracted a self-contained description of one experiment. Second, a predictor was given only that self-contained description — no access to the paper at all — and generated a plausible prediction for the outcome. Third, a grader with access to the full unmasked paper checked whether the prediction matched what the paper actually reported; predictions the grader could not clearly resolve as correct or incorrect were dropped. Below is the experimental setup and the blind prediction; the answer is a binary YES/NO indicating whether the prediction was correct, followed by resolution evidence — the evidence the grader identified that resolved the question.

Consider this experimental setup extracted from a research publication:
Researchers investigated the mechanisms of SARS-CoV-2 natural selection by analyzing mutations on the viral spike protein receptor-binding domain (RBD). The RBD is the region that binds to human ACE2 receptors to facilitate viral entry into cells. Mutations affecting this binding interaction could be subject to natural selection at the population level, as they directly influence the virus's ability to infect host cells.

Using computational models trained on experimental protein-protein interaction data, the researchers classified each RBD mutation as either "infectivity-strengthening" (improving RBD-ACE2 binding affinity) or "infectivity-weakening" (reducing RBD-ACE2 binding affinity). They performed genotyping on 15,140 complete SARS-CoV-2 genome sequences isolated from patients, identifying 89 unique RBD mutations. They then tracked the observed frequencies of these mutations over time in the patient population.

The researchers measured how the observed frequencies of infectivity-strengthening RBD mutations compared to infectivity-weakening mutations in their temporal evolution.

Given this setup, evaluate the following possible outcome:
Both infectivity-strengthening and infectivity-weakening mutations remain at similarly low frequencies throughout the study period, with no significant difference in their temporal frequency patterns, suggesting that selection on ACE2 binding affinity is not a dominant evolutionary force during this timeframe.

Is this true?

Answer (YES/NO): NO